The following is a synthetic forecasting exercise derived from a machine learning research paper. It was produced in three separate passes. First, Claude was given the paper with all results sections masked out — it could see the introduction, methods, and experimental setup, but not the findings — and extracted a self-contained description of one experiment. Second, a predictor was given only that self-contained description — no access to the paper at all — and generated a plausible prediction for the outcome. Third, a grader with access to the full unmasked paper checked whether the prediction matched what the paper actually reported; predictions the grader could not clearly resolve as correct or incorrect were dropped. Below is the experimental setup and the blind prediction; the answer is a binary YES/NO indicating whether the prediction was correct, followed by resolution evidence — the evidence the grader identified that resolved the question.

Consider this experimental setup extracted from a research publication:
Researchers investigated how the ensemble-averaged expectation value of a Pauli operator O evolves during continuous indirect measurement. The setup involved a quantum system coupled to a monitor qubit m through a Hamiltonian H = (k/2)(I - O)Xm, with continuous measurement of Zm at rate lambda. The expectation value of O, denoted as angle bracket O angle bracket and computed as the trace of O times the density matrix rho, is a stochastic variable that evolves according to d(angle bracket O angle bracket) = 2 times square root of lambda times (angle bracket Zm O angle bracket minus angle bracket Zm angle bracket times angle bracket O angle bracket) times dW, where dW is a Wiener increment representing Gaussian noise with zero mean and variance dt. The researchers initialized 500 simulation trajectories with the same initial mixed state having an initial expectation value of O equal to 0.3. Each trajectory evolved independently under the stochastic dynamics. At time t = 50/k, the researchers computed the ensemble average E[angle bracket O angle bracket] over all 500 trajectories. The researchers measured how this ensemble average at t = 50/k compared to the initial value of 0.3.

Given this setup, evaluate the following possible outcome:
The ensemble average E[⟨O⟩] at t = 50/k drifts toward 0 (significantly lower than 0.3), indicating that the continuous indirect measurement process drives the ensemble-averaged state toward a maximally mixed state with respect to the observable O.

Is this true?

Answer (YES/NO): NO